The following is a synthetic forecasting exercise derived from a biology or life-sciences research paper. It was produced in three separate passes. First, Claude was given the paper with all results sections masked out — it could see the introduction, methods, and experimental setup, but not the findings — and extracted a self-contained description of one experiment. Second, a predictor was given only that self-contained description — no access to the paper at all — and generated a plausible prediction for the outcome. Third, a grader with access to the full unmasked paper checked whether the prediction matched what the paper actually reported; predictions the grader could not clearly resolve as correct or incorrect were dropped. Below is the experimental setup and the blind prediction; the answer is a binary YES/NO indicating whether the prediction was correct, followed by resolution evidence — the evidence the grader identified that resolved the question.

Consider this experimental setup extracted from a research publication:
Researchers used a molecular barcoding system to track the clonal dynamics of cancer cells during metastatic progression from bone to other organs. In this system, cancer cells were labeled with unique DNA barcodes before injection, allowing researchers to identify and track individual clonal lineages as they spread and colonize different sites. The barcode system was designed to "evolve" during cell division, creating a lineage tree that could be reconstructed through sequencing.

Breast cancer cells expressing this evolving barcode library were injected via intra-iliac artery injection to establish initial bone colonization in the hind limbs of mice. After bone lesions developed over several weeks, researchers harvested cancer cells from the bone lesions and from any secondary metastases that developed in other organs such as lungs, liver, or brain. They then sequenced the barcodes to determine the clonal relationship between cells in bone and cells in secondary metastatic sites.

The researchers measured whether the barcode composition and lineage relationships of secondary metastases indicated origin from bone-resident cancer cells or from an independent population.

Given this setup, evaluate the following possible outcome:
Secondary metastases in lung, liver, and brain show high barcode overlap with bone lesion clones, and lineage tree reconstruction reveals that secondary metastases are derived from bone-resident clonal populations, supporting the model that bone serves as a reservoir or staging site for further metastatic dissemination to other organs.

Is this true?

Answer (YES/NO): YES